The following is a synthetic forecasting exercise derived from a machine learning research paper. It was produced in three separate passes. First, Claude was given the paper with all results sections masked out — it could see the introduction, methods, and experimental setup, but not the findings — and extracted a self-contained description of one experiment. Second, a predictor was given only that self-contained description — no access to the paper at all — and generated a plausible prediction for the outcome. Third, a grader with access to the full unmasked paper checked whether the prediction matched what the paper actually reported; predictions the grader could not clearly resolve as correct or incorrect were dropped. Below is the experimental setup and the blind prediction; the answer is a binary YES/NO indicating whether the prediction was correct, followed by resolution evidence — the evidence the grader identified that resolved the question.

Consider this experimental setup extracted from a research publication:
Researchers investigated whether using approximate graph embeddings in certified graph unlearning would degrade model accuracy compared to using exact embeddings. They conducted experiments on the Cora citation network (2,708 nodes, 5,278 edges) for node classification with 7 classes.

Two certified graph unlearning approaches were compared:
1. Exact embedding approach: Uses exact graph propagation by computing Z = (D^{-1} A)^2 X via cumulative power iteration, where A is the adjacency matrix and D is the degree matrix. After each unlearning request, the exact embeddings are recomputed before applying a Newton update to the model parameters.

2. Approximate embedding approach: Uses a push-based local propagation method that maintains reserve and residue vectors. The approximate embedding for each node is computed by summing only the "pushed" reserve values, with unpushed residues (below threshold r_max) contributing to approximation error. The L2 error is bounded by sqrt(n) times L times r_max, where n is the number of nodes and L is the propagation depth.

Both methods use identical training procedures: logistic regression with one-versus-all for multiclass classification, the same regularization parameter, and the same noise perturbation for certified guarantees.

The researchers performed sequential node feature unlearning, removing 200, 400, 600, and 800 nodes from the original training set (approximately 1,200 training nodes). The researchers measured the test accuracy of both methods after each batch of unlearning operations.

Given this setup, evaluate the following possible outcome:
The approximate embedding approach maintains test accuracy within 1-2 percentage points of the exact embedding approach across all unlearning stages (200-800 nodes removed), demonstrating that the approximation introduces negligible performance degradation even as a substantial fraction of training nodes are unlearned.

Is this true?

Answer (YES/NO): YES